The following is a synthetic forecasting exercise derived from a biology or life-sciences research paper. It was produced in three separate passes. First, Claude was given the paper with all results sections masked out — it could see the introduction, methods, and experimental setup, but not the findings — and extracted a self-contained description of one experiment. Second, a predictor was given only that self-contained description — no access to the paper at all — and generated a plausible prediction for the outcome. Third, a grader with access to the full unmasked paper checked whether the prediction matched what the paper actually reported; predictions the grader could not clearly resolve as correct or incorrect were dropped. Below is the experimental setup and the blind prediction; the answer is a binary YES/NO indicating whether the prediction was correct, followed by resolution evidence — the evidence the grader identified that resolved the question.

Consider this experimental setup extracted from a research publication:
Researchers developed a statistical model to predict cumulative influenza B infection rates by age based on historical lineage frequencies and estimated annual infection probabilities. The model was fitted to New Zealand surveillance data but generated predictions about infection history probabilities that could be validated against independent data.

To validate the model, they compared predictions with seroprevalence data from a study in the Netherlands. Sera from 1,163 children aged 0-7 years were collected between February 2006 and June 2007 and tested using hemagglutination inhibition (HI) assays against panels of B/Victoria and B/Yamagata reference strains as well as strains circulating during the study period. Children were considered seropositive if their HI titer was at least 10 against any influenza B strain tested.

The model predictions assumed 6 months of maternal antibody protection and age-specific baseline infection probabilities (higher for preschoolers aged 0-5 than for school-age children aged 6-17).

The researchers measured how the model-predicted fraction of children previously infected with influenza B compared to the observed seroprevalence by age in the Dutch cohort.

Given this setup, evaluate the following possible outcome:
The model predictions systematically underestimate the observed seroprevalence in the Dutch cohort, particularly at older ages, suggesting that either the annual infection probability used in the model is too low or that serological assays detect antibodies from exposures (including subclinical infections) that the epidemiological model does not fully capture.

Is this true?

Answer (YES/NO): NO